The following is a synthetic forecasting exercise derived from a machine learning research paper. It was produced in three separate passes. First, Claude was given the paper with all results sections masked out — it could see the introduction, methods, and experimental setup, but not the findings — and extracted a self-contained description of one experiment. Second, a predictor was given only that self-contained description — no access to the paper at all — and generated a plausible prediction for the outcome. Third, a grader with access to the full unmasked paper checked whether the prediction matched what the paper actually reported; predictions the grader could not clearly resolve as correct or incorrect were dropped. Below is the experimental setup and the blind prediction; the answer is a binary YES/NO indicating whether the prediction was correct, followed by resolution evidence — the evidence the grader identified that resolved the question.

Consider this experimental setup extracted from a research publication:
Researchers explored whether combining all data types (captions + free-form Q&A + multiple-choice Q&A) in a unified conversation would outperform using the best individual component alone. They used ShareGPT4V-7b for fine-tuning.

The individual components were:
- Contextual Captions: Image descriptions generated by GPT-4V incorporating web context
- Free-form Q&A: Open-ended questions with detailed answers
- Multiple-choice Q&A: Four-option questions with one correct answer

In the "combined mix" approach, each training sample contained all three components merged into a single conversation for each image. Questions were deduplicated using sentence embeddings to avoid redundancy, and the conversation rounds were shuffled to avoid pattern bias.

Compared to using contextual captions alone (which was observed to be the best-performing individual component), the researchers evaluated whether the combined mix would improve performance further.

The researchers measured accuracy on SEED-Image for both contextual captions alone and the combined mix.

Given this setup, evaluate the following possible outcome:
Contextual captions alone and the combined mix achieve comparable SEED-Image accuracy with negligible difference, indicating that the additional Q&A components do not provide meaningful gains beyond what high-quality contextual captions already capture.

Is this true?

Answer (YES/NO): NO